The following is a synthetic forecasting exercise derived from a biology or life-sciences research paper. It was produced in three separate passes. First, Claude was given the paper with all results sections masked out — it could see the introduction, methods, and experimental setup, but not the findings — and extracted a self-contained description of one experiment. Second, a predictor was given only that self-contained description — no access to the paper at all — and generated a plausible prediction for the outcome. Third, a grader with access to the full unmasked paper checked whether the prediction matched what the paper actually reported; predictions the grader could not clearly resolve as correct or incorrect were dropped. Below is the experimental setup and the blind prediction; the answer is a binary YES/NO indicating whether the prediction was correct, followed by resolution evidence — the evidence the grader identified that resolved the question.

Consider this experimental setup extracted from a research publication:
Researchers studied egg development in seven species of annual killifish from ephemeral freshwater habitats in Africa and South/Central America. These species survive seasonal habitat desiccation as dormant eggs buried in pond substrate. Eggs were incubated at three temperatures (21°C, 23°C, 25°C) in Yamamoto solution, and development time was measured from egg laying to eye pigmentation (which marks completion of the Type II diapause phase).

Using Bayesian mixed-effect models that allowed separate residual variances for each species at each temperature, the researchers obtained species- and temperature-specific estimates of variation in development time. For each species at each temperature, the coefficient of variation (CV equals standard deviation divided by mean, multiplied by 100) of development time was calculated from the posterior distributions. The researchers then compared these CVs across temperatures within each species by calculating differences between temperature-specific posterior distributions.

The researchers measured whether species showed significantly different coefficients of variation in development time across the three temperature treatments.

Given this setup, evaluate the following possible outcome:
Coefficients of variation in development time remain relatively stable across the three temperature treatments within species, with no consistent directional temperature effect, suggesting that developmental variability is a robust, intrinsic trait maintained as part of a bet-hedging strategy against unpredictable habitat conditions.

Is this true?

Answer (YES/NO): NO